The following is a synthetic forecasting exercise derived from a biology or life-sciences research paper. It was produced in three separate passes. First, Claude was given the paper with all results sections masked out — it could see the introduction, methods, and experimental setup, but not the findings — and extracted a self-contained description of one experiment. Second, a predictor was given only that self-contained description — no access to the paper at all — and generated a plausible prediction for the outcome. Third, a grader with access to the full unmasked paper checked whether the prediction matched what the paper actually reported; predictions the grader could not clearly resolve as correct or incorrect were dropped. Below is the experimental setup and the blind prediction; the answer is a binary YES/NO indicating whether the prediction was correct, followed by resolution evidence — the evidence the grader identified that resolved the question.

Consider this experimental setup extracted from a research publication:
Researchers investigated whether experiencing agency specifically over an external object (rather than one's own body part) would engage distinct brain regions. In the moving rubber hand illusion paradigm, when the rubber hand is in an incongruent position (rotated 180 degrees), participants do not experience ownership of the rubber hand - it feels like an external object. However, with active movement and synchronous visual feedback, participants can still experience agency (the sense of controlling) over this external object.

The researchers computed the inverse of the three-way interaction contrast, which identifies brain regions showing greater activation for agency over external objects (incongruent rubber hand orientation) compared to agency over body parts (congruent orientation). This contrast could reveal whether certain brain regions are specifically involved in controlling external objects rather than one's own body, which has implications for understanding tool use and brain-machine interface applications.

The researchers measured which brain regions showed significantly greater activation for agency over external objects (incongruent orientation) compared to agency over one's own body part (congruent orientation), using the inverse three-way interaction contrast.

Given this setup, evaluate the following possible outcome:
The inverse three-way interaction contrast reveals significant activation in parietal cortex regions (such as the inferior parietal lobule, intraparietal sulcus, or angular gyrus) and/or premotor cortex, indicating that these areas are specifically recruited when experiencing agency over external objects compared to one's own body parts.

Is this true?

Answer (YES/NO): NO